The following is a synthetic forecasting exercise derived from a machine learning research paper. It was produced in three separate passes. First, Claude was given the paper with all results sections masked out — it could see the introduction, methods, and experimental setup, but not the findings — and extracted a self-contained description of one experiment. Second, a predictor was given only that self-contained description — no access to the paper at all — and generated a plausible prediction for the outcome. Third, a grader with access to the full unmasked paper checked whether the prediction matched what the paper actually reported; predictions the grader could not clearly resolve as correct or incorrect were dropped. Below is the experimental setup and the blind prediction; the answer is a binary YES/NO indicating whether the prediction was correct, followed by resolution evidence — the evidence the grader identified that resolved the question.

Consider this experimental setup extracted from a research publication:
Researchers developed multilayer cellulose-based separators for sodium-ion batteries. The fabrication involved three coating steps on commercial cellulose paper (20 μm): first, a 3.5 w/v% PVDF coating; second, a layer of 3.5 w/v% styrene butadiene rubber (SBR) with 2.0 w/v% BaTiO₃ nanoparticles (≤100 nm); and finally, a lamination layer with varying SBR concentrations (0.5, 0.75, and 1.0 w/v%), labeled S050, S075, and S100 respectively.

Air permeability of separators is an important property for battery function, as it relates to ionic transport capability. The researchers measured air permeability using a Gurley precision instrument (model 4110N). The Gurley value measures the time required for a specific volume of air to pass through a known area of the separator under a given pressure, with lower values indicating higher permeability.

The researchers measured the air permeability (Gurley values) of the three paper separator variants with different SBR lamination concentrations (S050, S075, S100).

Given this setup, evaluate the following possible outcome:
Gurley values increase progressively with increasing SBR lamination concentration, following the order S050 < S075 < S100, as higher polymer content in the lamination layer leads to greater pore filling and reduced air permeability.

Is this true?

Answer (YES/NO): NO